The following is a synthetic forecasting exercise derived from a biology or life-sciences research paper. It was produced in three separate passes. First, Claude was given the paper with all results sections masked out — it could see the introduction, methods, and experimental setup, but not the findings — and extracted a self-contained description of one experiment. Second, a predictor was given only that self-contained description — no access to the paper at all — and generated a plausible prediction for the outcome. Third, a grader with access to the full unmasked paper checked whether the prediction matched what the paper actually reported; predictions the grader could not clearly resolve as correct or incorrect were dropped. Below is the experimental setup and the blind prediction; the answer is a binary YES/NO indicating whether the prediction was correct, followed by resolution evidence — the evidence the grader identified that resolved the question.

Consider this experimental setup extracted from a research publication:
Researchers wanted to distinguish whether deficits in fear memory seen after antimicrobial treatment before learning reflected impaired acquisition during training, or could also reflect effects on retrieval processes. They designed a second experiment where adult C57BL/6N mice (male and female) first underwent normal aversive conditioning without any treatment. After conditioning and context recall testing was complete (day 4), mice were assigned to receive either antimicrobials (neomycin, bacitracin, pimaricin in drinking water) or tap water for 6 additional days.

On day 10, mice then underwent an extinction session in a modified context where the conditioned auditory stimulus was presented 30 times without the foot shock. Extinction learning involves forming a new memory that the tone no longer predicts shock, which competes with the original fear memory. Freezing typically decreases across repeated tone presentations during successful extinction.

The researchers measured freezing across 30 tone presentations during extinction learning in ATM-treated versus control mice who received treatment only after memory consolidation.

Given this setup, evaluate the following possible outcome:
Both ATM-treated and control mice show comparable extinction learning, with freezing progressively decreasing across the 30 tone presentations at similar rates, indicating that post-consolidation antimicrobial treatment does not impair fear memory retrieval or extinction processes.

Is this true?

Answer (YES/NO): YES